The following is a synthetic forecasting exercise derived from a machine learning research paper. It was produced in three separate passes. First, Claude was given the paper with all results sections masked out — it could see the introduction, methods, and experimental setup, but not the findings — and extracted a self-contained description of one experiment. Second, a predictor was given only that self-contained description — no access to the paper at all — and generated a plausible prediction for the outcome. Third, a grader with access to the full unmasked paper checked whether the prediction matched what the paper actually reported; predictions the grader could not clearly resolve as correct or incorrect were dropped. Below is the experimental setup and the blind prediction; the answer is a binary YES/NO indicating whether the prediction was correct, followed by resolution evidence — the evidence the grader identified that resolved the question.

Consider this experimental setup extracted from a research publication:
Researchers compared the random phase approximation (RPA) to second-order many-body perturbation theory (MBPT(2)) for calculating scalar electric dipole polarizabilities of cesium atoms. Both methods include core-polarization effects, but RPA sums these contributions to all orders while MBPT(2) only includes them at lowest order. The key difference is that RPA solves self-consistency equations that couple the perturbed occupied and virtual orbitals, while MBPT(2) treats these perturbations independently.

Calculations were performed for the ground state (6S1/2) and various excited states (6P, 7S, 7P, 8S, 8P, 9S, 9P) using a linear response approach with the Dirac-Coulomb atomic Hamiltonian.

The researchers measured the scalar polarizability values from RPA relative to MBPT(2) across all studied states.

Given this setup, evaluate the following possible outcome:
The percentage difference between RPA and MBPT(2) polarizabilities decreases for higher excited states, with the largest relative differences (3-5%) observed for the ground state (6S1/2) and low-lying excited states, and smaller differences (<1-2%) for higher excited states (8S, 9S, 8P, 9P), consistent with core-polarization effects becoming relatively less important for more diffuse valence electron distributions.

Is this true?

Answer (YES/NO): NO